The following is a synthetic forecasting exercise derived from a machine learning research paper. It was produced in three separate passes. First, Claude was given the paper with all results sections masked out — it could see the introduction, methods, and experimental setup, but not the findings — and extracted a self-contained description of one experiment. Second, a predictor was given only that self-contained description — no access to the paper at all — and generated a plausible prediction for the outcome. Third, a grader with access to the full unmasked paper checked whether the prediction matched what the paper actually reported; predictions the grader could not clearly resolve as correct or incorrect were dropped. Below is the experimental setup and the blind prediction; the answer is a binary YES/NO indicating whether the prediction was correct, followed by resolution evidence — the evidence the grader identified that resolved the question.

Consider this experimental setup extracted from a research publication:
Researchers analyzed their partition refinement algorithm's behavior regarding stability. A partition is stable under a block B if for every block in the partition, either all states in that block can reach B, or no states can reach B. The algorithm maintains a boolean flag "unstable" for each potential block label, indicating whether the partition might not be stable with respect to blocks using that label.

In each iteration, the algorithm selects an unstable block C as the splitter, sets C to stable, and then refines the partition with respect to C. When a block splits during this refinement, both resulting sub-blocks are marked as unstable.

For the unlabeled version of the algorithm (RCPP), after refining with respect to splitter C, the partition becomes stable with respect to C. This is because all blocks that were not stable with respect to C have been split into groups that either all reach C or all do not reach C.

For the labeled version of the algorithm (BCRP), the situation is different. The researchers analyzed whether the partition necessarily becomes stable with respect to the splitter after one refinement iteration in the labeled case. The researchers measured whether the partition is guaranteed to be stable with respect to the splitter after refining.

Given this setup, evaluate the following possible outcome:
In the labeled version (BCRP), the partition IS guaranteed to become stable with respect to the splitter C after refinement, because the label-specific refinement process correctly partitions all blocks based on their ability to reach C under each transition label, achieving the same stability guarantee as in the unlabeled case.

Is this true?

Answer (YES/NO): NO